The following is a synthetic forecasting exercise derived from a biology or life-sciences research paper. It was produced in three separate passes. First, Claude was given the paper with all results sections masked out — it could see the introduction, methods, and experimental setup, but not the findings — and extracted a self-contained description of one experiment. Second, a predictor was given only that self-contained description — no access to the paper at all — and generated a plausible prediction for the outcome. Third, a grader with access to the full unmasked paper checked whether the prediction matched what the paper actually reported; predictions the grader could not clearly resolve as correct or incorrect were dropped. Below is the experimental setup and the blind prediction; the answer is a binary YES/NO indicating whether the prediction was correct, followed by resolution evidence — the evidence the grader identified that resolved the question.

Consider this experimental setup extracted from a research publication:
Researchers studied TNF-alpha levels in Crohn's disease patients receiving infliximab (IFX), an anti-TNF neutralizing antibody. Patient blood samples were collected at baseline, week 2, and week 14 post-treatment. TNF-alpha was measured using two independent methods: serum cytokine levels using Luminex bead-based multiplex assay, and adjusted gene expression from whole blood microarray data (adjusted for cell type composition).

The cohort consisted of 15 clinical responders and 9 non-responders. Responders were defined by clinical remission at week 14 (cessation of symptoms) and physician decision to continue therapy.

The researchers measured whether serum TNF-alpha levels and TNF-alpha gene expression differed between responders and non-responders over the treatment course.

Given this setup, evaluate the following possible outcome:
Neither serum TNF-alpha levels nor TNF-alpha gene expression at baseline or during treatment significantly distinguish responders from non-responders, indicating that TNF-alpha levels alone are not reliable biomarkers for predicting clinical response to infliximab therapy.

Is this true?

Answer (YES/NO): YES